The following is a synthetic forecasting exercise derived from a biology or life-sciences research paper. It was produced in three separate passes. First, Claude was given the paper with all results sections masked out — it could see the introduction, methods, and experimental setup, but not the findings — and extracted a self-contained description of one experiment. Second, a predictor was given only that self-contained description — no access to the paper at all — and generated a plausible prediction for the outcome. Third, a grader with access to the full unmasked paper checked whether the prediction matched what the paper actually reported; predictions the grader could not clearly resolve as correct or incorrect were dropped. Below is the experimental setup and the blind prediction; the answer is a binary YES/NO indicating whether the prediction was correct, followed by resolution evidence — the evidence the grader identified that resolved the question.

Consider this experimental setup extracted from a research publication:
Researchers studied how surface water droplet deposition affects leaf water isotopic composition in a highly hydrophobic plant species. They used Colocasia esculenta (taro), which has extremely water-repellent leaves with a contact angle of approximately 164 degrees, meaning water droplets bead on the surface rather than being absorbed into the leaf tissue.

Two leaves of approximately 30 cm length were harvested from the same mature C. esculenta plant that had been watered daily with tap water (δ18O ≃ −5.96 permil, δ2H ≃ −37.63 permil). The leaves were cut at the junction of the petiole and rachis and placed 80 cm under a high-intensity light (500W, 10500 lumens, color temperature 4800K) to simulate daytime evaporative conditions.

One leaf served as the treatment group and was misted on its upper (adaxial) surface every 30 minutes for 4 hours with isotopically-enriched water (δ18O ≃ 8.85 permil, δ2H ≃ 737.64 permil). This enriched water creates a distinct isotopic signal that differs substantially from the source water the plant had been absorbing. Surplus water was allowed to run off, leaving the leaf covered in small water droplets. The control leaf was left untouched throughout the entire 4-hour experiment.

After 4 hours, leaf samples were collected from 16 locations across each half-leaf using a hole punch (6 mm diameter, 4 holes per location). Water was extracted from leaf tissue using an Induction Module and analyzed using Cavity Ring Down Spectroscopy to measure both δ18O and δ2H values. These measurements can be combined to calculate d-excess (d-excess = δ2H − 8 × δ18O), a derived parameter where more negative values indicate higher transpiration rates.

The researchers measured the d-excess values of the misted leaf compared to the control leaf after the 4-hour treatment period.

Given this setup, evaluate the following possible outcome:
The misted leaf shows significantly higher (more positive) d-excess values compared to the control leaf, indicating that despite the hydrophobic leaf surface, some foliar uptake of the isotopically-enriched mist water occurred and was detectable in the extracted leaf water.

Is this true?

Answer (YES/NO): NO